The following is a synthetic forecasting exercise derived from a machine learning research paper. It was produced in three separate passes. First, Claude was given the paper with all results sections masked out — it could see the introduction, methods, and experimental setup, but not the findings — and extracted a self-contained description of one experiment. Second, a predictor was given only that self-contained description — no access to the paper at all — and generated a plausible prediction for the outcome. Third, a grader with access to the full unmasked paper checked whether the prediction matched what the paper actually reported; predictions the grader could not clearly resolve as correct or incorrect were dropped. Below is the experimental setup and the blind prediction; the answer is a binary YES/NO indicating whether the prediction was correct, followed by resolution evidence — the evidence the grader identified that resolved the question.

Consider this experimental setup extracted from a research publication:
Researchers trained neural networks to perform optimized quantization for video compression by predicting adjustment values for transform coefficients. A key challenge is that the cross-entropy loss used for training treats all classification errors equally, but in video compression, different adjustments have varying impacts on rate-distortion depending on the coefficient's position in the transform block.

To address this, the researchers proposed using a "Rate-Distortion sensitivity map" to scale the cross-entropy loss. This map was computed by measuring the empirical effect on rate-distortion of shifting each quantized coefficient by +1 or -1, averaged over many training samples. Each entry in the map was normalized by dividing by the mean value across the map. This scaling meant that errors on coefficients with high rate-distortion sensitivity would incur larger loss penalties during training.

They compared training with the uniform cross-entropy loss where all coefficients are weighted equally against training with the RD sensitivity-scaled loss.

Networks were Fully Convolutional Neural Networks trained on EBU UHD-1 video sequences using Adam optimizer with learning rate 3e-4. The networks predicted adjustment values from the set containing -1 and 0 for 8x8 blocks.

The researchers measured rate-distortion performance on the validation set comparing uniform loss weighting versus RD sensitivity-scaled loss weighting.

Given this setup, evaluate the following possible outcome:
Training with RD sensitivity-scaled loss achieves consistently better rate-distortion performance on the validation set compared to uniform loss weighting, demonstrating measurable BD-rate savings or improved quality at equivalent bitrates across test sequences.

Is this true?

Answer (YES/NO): NO